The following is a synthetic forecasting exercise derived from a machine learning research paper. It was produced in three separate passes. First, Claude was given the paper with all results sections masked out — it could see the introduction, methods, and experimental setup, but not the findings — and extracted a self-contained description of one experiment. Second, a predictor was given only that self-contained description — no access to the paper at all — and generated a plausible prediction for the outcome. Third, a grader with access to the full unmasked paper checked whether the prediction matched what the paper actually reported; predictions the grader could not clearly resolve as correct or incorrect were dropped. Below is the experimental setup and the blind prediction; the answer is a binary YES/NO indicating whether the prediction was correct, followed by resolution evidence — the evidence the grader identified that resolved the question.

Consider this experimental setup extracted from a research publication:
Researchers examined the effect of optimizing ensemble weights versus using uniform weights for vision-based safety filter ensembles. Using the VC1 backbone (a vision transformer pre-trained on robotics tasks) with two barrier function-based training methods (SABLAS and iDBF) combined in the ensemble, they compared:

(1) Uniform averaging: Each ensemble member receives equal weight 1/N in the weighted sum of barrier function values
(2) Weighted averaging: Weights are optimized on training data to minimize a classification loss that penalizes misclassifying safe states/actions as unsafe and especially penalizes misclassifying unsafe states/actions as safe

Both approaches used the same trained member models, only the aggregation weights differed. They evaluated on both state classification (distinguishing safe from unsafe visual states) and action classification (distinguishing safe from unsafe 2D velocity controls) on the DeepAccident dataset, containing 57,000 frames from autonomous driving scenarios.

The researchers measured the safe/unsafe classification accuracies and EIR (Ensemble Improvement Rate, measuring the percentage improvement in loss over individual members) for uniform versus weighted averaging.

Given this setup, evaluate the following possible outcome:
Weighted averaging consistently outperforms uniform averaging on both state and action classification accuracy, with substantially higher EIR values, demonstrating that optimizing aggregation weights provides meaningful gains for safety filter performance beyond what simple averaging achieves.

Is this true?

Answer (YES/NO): NO